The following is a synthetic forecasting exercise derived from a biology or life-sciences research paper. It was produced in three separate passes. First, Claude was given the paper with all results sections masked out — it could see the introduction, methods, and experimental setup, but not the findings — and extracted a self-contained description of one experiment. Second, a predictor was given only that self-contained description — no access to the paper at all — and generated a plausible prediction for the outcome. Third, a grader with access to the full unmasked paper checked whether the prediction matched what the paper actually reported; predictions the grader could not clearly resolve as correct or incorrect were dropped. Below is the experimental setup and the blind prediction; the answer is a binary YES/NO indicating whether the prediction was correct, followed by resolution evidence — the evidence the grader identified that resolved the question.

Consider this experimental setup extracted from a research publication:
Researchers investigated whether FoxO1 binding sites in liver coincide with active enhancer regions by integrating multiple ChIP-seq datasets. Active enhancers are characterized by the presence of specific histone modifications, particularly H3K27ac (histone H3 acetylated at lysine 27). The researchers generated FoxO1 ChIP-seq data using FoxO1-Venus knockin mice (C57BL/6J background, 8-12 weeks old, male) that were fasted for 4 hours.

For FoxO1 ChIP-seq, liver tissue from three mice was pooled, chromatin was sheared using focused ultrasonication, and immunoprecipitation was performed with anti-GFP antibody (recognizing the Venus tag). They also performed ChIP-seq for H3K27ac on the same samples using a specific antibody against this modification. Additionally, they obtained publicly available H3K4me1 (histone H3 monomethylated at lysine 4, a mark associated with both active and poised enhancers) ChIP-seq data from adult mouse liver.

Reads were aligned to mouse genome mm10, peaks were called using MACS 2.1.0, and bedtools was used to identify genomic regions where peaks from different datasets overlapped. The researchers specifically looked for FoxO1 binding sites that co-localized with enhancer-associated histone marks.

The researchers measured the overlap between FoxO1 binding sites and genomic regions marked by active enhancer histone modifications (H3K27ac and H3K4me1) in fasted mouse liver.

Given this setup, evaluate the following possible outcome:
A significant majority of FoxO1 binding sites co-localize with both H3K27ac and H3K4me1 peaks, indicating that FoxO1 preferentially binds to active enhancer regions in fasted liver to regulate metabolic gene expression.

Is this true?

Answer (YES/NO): NO